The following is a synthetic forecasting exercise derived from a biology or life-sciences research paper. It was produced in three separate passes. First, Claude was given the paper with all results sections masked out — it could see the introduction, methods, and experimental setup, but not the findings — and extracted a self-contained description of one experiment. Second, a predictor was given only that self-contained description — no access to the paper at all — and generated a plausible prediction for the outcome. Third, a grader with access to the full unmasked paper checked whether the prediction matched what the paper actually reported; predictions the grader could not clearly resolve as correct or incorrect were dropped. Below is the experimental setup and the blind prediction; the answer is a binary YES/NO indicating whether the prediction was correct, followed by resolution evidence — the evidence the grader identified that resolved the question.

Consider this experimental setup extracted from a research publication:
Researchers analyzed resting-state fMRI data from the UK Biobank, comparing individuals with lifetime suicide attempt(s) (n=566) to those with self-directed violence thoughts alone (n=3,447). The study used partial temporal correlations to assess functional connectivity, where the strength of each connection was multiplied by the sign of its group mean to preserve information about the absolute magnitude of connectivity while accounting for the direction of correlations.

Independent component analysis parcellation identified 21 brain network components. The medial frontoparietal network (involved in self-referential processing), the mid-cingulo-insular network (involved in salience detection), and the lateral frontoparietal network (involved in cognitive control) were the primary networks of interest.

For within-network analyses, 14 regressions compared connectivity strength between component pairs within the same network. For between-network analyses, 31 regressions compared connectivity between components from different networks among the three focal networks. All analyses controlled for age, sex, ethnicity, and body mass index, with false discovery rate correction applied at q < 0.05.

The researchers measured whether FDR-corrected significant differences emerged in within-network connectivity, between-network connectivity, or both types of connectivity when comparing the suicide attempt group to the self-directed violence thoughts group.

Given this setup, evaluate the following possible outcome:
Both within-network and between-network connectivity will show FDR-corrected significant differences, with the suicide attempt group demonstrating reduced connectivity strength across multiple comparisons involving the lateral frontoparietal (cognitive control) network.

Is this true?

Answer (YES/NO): NO